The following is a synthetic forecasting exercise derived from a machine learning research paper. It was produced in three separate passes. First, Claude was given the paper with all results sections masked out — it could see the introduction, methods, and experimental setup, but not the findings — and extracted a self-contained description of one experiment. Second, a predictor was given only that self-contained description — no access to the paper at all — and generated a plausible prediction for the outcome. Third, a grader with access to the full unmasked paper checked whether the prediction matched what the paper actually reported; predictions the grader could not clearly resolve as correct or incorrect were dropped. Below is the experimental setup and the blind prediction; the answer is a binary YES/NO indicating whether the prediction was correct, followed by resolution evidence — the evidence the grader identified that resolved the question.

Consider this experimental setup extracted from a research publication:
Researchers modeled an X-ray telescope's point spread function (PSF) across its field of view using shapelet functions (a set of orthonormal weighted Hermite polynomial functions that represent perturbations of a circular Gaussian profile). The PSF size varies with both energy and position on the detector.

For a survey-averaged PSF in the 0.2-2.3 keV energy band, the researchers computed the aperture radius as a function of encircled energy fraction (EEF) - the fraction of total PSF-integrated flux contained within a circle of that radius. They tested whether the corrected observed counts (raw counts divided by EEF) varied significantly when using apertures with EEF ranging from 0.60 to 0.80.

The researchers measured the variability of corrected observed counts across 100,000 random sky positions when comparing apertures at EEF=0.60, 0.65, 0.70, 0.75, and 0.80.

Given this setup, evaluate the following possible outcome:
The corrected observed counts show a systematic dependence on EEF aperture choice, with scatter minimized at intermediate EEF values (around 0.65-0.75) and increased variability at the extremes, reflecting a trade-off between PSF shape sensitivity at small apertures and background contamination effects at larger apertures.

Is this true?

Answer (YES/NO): NO